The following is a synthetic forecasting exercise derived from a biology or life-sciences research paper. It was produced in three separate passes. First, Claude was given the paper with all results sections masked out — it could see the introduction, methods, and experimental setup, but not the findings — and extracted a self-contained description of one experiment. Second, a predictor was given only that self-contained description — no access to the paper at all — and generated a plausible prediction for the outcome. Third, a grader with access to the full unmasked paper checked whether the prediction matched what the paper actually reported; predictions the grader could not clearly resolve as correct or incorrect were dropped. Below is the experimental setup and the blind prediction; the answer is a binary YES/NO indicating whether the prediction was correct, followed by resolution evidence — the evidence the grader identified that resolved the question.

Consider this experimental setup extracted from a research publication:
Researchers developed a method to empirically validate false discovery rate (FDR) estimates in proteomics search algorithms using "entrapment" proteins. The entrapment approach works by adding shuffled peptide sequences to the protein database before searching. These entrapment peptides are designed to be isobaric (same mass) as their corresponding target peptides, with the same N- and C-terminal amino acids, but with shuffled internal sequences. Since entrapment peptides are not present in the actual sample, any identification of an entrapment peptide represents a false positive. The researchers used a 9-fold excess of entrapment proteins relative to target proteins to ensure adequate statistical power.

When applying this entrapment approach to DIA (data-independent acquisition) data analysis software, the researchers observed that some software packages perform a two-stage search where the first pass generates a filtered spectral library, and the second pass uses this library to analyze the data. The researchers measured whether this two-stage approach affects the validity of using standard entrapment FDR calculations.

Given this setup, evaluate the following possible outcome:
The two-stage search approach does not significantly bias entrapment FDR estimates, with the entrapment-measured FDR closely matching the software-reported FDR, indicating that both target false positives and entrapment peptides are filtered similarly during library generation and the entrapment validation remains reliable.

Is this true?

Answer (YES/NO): NO